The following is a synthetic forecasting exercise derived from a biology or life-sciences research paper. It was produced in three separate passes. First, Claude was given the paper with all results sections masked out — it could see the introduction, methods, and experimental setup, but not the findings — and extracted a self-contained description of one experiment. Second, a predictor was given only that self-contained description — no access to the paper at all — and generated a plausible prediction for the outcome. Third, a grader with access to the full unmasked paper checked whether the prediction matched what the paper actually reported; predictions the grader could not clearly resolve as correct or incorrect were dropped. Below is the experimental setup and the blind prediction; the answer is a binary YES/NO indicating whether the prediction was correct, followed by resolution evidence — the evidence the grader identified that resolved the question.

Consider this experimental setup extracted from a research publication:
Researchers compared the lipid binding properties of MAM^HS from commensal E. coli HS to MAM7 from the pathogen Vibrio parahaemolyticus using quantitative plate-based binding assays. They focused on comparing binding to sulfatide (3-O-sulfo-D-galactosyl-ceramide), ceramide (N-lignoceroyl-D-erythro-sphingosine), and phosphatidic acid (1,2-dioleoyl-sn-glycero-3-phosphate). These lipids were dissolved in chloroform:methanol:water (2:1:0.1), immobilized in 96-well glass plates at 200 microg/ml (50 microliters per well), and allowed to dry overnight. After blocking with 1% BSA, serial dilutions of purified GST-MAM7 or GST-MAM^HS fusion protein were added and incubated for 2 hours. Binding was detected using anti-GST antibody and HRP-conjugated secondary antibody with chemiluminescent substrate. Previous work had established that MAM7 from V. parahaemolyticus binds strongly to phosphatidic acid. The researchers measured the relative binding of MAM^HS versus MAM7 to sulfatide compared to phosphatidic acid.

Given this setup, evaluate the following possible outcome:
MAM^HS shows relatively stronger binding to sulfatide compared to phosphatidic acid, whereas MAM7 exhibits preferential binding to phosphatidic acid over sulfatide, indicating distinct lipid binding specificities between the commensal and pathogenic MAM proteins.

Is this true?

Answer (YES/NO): YES